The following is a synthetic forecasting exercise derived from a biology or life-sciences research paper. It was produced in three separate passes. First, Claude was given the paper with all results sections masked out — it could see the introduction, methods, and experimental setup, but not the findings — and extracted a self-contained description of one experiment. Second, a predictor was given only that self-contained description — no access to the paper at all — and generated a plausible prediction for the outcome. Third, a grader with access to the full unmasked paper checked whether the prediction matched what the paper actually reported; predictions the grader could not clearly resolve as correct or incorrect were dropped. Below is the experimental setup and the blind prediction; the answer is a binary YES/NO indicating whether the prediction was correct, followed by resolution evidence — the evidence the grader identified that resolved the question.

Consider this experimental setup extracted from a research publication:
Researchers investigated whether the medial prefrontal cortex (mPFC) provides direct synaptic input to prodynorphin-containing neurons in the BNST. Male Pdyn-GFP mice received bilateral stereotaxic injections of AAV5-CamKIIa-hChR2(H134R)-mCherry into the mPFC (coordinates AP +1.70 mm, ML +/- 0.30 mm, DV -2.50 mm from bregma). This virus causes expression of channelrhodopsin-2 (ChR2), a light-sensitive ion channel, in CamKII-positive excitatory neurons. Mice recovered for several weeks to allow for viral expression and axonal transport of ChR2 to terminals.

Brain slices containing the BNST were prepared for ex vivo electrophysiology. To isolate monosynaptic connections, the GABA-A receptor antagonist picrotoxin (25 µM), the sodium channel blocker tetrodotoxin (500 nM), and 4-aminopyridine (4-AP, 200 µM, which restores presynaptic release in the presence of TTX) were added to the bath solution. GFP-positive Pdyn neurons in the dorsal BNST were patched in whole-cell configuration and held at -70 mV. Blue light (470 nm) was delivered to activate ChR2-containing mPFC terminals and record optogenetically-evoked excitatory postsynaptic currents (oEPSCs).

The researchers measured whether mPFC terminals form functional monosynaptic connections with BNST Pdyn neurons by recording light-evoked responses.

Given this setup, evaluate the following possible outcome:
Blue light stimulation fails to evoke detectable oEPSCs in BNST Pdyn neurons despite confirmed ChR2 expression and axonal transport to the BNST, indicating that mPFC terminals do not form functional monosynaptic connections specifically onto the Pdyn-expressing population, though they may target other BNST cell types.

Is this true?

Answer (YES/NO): NO